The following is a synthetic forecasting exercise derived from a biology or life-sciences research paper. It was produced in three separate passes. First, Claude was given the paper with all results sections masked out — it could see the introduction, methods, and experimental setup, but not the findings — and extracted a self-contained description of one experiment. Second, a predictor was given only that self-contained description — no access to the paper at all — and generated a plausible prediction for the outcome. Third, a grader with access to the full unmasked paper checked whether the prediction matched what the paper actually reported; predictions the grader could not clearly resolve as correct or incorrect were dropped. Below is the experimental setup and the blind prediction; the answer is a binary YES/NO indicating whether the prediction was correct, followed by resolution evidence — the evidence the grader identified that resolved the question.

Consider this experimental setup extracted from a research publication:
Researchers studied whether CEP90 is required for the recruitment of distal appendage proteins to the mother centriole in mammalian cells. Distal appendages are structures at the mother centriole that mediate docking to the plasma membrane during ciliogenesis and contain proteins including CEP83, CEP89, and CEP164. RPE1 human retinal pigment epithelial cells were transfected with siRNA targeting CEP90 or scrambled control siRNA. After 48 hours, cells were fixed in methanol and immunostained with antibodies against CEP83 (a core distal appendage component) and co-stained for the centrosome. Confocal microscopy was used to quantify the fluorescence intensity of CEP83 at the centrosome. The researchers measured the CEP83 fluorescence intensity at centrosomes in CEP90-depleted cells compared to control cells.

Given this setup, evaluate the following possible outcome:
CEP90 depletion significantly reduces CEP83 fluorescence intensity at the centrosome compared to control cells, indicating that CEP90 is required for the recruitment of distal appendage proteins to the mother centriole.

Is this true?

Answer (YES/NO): YES